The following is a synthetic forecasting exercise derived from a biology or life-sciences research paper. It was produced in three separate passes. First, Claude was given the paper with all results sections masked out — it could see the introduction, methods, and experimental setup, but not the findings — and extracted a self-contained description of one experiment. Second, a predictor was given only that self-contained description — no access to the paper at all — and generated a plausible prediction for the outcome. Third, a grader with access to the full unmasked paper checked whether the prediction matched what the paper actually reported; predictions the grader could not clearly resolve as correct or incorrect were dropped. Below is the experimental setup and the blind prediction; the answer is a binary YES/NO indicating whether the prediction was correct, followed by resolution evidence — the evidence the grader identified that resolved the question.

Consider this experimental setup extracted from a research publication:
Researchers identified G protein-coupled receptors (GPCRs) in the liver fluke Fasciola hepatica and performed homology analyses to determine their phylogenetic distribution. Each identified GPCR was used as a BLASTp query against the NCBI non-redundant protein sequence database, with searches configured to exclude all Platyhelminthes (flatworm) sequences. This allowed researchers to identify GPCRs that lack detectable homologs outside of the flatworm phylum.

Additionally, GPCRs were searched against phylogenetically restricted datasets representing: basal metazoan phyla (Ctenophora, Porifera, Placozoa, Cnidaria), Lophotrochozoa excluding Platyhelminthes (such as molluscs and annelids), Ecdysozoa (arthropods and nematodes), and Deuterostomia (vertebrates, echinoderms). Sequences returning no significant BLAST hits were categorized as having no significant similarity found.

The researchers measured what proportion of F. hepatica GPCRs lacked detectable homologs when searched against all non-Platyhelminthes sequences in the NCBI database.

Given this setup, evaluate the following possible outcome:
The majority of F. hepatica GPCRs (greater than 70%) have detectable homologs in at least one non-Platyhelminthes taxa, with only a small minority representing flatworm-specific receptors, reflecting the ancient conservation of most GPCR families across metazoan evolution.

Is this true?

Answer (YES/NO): YES